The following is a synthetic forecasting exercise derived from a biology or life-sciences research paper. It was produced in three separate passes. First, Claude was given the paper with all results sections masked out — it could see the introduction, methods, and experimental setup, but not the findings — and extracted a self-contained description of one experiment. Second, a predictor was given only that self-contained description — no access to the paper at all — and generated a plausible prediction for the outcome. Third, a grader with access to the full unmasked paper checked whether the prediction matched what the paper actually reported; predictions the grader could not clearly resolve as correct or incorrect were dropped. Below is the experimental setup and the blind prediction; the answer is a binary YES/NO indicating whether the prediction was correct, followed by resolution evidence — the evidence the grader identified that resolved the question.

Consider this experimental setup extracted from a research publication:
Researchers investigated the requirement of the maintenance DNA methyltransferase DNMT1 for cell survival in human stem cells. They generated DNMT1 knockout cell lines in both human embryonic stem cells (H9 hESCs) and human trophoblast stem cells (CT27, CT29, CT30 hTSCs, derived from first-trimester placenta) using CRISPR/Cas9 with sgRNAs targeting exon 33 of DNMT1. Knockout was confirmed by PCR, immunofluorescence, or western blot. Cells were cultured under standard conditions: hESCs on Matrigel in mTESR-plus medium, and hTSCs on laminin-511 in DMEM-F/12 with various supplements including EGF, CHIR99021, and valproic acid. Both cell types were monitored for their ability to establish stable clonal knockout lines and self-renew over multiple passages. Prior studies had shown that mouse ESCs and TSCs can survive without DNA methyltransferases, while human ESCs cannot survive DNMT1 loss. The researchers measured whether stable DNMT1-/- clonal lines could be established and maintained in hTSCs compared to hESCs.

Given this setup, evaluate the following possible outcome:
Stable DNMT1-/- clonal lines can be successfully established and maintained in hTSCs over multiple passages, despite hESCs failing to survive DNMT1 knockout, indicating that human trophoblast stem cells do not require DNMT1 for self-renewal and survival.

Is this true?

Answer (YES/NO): NO